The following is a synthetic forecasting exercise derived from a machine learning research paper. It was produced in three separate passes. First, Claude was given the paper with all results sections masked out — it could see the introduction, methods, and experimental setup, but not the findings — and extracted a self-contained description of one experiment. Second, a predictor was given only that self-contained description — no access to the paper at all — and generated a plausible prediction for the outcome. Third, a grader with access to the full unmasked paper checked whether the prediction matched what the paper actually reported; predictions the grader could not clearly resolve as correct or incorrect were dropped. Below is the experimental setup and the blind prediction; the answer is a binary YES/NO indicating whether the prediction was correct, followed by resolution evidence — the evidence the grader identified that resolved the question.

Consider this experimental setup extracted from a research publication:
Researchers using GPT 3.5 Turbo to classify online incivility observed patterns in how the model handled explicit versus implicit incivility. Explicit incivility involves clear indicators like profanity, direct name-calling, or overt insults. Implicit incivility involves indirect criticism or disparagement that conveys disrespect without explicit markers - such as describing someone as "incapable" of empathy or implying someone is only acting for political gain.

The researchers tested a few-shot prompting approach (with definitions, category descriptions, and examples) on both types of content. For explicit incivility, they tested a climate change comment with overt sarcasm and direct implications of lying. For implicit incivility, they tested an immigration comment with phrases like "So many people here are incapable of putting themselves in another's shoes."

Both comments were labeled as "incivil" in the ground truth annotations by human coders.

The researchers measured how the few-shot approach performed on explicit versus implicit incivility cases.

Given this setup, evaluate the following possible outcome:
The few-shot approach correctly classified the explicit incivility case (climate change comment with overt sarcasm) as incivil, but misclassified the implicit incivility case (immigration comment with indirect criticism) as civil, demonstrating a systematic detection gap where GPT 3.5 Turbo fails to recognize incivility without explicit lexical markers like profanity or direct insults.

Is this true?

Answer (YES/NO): YES